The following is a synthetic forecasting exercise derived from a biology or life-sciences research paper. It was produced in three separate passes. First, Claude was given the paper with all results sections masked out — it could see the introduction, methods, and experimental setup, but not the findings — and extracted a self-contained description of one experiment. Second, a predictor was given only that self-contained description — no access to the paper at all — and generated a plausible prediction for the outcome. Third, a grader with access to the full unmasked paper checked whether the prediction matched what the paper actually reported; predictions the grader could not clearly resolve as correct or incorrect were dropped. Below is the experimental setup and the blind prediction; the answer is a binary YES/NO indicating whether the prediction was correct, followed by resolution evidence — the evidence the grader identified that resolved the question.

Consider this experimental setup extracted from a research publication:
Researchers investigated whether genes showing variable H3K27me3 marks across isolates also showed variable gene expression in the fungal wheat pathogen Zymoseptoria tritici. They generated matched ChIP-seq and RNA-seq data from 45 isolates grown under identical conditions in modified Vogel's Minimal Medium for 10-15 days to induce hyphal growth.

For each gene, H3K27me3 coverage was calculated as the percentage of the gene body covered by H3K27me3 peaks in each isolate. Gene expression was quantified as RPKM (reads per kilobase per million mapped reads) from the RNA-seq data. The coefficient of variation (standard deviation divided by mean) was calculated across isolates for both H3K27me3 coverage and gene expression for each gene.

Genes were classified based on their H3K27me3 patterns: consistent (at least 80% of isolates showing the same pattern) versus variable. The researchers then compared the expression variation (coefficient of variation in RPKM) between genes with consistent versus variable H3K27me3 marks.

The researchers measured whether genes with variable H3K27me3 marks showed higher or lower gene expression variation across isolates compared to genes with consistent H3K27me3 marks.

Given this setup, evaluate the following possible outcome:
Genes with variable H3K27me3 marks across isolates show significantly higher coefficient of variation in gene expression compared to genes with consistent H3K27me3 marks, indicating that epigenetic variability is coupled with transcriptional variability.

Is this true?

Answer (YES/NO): NO